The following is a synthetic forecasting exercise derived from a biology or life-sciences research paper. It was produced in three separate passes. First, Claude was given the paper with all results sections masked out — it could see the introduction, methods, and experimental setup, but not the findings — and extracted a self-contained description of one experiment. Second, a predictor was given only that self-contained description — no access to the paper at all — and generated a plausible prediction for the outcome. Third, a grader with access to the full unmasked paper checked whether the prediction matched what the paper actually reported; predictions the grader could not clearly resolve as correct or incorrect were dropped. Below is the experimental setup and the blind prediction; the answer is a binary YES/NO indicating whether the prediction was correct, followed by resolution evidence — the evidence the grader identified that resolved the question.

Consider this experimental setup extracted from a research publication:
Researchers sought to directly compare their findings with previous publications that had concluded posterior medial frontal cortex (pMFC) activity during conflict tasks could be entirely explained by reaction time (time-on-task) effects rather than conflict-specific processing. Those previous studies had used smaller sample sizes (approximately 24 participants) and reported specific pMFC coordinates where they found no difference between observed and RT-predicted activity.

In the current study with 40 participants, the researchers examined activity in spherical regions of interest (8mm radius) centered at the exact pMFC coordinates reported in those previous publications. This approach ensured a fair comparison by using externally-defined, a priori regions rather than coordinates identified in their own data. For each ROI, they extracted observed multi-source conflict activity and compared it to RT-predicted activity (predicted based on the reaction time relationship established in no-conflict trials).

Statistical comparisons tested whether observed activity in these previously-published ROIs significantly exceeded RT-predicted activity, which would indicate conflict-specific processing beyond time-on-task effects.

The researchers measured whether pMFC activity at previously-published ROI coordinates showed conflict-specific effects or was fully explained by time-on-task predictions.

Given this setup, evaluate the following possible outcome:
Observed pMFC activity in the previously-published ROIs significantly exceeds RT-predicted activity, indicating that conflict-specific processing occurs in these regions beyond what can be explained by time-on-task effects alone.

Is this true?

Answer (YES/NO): YES